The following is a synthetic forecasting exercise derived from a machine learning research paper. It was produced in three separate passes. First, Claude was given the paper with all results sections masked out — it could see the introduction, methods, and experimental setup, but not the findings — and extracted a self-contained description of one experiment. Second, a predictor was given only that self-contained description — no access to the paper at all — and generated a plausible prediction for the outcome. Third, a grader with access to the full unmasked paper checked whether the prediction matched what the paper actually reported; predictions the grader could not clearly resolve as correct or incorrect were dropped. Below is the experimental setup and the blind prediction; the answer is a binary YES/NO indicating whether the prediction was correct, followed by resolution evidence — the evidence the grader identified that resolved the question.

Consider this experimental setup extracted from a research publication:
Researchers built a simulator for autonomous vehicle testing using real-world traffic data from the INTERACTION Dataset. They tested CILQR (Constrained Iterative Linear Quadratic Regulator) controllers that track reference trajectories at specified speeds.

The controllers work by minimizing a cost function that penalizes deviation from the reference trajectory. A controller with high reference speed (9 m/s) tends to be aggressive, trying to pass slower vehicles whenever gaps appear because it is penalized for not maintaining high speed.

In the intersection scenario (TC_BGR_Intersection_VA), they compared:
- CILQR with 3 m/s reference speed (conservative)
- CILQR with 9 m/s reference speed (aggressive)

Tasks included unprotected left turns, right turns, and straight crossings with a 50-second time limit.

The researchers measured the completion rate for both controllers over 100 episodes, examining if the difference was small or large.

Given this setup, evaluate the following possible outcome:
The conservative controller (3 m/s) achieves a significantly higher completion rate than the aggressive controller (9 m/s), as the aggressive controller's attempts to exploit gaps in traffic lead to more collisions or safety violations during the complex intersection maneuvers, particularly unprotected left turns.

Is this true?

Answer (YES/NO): YES